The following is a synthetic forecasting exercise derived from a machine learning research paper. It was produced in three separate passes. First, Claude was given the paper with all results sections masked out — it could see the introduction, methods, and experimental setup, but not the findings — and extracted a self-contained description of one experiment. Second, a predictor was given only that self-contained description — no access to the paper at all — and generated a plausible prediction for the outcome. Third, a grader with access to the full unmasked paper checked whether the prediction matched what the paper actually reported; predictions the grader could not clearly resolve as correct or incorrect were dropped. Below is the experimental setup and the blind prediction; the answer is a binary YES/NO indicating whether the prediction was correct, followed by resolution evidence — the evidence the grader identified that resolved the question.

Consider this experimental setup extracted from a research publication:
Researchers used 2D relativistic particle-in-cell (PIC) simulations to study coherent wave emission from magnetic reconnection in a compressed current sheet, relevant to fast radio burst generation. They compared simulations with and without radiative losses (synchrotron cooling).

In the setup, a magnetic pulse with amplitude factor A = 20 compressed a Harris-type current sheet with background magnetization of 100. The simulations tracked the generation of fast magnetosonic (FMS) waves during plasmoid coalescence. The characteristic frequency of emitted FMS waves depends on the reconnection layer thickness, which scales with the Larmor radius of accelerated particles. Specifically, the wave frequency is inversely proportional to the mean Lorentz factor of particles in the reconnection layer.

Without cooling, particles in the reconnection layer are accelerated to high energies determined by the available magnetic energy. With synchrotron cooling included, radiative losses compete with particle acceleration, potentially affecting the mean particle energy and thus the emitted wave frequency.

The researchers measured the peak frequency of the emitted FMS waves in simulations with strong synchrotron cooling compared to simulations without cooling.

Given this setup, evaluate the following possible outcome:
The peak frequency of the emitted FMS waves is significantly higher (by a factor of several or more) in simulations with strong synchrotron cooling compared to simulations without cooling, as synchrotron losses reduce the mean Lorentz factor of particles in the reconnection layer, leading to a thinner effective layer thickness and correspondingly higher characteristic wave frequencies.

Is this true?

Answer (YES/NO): NO